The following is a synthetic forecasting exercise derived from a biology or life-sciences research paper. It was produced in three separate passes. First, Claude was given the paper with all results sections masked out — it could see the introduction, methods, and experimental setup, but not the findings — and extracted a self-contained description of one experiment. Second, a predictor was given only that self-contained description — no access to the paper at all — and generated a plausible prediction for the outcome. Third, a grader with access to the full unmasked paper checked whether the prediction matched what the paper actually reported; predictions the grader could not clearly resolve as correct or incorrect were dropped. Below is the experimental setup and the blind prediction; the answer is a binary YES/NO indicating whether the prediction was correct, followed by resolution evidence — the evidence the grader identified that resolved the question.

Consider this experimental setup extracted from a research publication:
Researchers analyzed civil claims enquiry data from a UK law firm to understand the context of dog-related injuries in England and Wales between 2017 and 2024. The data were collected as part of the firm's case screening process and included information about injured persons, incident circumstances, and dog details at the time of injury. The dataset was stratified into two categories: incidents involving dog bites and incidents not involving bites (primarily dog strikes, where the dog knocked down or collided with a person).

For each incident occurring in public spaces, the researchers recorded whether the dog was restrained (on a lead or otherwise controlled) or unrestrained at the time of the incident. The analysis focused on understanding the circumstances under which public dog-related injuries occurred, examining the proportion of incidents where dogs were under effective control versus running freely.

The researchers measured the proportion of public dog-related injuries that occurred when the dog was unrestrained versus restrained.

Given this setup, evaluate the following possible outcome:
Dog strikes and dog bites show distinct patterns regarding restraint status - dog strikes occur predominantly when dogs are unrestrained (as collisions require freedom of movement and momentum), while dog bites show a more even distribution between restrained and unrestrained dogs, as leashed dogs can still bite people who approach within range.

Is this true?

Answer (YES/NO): NO